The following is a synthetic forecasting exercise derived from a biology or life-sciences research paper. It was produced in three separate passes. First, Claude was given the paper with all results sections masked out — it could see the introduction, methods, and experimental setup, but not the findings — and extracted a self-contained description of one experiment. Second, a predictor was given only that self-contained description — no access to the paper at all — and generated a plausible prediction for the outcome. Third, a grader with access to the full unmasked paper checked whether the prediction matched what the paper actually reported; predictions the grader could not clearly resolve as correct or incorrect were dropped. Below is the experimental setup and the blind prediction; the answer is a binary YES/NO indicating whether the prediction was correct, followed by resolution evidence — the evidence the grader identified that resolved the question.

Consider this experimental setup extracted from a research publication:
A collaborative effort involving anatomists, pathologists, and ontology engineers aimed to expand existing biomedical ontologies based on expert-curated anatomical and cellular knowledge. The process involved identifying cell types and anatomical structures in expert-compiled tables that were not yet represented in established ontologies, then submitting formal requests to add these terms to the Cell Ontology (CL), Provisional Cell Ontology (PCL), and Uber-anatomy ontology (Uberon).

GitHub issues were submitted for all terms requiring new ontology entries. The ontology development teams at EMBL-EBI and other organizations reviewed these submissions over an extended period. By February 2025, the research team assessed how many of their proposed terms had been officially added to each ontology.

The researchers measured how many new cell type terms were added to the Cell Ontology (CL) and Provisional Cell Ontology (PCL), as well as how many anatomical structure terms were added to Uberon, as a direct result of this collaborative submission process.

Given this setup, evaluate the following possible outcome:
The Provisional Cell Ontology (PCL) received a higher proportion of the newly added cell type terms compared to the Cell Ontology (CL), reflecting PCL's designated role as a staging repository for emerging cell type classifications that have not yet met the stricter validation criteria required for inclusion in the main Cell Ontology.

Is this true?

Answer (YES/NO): YES